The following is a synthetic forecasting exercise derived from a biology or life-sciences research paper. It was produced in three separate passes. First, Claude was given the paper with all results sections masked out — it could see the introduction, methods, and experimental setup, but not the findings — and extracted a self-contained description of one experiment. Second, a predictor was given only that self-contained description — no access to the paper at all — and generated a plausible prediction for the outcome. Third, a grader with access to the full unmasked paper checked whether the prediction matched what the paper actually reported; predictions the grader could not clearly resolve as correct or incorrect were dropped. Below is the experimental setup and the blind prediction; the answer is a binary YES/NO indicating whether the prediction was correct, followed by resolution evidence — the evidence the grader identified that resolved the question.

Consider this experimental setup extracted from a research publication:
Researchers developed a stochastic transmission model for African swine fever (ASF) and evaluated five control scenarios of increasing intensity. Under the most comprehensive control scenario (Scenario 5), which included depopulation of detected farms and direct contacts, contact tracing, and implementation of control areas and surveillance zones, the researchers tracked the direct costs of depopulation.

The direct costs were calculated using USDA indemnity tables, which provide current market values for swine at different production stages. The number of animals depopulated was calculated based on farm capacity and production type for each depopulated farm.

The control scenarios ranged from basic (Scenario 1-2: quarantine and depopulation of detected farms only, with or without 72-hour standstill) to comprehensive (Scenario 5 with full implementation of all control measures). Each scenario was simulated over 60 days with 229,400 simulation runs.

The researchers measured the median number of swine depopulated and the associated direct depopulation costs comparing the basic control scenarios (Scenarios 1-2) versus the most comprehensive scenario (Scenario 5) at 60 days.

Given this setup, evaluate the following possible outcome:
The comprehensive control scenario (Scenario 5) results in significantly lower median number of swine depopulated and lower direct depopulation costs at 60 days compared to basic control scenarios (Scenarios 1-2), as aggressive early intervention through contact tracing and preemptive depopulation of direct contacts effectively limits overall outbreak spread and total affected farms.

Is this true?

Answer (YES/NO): NO